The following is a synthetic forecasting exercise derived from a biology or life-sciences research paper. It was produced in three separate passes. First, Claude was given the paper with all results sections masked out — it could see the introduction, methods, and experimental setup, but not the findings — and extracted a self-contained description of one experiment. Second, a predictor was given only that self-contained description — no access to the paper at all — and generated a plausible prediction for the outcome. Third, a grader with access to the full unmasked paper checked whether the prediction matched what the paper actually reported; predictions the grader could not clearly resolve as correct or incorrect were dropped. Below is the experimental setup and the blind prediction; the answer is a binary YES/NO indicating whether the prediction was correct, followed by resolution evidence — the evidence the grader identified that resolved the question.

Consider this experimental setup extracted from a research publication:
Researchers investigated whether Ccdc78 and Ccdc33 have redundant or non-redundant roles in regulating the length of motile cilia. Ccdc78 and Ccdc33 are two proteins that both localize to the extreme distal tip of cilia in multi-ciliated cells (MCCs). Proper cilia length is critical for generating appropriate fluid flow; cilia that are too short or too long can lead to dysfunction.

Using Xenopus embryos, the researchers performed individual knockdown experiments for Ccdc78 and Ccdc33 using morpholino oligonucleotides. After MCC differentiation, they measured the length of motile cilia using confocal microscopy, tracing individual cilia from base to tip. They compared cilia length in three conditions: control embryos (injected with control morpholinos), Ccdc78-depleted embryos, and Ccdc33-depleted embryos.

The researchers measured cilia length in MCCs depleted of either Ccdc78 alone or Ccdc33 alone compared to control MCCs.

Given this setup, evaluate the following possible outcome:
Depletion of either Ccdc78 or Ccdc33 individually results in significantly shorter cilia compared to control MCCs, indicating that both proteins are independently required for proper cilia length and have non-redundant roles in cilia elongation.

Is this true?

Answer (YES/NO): YES